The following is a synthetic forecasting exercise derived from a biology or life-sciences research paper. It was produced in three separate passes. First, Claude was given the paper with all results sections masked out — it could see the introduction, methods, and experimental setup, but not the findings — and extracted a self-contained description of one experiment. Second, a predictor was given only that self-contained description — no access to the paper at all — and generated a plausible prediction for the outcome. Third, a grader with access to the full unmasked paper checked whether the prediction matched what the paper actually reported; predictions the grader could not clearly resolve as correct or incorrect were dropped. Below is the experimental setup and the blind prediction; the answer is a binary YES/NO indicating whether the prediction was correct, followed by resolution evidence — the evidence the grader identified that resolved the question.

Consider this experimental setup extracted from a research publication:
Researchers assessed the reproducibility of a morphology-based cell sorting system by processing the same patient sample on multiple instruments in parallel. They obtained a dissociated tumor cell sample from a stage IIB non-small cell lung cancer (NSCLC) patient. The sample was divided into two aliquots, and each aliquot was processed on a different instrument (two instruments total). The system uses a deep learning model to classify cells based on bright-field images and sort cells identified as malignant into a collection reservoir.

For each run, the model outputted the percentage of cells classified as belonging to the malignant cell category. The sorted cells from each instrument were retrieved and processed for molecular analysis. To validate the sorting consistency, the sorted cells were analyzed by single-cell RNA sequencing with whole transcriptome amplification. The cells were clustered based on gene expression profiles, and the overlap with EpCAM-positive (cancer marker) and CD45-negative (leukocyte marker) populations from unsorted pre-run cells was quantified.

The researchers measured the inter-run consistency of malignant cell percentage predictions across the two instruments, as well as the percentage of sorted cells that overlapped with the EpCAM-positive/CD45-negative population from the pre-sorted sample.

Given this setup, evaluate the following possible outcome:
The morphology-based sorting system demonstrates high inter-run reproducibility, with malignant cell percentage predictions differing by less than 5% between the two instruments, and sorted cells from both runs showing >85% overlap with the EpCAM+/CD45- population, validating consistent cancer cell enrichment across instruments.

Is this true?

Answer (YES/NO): YES